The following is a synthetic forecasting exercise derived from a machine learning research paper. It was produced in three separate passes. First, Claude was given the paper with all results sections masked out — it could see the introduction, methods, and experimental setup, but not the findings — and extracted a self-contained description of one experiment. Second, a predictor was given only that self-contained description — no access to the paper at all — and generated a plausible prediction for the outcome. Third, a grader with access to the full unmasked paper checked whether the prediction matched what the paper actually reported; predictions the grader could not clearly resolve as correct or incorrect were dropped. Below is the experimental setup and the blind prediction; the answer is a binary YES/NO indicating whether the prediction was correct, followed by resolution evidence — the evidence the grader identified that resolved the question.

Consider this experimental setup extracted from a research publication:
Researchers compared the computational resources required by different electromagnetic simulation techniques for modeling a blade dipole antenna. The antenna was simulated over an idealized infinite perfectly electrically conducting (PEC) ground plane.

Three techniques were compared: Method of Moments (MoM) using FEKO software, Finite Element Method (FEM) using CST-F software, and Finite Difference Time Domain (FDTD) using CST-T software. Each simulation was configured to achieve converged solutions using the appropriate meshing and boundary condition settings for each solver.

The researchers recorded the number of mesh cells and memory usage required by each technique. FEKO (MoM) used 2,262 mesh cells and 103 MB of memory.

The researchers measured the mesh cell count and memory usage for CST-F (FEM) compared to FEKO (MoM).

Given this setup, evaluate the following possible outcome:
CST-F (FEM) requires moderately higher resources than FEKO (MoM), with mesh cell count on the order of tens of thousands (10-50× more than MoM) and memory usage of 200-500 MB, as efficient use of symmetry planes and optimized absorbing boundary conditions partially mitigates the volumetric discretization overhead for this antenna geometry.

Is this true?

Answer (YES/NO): NO